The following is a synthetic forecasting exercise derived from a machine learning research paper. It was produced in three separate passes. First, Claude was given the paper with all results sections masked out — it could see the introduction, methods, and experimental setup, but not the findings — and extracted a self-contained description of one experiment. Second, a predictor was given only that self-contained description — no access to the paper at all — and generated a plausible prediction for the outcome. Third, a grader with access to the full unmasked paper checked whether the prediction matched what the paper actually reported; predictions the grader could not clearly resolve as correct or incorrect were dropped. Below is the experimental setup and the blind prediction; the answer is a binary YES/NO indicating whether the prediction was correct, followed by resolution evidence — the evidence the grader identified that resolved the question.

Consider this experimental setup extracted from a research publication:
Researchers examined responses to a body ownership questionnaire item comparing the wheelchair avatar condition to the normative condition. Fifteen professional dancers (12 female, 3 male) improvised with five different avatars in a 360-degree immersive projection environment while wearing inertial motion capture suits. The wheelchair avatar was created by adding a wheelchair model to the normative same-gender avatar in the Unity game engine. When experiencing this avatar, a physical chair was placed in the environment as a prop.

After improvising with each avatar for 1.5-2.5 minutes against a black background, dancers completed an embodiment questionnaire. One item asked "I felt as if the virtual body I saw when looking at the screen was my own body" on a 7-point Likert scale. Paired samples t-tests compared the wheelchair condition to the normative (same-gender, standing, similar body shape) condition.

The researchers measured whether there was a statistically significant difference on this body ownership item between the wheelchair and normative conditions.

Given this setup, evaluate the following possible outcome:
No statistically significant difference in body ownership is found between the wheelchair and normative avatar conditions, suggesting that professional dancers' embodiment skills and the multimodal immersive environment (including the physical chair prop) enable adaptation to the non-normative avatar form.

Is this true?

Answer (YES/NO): NO